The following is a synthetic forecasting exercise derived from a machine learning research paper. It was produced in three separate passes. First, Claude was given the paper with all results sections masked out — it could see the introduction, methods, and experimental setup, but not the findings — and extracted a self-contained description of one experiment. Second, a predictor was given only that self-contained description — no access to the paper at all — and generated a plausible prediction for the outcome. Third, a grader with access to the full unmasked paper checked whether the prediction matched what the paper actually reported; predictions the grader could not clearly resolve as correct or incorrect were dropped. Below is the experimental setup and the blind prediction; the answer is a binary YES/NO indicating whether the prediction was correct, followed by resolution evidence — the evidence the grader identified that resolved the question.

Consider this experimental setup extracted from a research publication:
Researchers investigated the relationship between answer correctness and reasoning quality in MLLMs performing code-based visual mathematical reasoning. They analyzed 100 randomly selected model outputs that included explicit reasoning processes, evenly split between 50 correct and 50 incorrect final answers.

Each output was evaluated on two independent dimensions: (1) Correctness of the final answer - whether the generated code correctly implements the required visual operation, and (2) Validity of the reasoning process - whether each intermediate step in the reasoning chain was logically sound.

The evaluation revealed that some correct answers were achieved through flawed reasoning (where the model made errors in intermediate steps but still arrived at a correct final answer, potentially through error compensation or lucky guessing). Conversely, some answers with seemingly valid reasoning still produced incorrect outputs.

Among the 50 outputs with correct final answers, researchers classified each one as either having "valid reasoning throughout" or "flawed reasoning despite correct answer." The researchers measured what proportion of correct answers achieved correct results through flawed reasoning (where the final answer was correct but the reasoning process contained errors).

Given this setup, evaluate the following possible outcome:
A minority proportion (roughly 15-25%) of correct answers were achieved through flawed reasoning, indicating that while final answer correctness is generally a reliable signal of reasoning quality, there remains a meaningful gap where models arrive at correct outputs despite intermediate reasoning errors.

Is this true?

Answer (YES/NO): YES